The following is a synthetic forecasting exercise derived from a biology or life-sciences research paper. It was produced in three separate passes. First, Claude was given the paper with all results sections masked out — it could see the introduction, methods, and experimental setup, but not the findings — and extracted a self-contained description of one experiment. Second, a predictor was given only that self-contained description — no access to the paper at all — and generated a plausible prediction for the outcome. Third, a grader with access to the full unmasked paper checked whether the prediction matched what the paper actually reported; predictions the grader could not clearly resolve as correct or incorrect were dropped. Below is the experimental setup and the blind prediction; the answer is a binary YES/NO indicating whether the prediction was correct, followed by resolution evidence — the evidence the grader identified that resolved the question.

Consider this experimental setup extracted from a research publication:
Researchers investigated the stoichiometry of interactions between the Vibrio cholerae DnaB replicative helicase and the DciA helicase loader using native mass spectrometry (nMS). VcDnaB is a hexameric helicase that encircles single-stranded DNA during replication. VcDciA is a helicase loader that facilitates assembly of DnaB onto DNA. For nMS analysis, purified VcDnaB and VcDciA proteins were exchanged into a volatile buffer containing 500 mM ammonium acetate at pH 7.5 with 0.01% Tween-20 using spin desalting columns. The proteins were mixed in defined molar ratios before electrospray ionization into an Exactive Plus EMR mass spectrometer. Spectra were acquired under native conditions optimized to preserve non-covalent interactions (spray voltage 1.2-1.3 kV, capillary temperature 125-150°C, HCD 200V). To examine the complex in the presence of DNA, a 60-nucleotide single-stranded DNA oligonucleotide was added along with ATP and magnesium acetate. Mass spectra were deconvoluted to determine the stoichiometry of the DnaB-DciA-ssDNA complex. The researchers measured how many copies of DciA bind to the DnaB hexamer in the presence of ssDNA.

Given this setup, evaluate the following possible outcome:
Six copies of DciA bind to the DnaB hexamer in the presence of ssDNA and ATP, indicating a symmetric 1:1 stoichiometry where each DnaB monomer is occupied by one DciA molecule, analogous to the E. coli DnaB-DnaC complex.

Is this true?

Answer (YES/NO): NO